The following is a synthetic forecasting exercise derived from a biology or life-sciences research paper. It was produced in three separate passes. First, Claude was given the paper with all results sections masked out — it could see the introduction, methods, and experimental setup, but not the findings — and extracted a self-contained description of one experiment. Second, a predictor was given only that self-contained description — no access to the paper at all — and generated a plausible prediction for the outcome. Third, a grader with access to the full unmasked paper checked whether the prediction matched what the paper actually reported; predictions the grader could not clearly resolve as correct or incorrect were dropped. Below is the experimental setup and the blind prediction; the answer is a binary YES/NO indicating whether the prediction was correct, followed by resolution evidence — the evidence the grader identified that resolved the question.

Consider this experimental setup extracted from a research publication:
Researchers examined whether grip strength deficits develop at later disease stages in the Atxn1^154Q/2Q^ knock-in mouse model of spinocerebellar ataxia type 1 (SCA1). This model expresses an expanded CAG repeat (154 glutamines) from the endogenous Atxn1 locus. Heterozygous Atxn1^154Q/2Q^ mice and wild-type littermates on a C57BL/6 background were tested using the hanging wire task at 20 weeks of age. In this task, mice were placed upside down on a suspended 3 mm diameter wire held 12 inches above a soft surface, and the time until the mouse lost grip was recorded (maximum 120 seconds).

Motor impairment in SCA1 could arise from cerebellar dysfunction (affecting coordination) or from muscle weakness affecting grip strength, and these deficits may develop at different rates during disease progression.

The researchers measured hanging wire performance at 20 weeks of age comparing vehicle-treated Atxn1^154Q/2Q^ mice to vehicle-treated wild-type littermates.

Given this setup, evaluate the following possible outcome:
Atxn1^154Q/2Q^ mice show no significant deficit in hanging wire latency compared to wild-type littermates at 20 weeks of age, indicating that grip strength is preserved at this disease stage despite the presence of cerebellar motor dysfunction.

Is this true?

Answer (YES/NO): NO